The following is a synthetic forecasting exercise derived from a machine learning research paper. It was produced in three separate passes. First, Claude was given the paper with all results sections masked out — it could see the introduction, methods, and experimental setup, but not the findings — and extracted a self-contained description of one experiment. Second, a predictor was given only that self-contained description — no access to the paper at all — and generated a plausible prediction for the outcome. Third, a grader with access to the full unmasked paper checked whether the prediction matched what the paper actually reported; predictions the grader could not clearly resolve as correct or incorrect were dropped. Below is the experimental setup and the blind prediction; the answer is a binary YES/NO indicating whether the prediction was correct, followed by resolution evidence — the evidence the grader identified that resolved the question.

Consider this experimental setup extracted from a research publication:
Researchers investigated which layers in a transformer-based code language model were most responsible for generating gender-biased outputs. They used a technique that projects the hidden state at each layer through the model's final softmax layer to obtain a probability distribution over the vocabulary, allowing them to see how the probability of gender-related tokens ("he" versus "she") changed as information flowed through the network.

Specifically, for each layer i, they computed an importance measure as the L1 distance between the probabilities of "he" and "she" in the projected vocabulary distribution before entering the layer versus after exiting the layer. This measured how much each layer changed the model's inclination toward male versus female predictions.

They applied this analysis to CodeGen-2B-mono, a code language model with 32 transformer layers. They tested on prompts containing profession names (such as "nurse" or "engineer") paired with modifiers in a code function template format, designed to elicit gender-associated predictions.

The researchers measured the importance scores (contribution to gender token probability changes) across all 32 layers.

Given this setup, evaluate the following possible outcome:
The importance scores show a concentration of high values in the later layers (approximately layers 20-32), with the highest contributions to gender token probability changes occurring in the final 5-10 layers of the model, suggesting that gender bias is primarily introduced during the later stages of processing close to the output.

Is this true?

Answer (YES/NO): NO